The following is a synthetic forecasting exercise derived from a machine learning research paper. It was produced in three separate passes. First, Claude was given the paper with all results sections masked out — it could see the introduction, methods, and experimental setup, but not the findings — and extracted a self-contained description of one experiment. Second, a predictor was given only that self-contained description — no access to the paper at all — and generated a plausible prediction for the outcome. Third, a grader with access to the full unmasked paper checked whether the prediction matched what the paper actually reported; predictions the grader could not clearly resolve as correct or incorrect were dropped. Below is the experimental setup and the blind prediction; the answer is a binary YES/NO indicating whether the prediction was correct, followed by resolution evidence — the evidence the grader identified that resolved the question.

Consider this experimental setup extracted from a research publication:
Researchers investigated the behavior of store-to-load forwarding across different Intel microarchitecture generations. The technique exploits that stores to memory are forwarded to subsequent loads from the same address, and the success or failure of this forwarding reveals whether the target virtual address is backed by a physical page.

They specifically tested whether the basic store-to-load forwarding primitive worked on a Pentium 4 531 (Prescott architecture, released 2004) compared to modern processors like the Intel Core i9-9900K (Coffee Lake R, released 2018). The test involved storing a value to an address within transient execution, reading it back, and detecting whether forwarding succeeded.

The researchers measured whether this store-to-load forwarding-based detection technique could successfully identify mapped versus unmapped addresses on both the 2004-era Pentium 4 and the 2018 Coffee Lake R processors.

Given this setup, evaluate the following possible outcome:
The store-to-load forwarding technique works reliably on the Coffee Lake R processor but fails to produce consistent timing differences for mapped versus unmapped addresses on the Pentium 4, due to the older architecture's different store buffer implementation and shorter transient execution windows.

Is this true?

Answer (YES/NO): NO